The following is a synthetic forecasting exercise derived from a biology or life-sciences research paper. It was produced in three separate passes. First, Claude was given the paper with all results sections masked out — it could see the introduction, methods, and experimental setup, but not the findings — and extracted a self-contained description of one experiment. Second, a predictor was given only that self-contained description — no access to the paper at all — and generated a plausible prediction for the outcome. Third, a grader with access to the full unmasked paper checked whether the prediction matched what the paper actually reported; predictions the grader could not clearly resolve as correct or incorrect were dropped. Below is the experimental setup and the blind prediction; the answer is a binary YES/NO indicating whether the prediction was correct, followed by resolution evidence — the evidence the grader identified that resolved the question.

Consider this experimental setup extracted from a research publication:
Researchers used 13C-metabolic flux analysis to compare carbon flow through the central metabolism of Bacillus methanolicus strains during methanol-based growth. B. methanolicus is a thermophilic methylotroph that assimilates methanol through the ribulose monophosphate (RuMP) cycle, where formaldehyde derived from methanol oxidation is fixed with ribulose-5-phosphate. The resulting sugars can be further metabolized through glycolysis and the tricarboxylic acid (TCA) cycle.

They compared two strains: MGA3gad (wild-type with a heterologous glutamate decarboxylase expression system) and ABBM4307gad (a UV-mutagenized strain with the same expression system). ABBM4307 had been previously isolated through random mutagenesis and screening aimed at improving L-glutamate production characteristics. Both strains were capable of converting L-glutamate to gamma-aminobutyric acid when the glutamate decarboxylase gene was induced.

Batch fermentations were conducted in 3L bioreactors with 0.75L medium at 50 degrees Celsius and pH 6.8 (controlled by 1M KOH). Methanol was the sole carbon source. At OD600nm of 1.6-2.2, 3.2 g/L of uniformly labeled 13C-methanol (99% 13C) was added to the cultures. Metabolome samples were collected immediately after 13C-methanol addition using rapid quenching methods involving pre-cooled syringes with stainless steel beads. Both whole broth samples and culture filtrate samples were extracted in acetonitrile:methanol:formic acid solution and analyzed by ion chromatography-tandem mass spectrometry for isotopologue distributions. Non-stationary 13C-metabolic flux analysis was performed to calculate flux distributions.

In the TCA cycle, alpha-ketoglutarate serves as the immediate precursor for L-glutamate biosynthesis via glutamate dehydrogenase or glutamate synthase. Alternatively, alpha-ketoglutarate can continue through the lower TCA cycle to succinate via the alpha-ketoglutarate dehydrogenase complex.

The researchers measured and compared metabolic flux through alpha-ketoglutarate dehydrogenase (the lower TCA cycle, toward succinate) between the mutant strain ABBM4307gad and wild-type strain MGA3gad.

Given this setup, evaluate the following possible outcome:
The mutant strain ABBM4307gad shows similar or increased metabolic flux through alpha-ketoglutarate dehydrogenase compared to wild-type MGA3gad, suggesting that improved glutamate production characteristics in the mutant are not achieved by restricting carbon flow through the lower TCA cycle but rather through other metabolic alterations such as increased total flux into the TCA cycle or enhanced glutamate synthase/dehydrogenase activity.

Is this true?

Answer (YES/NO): NO